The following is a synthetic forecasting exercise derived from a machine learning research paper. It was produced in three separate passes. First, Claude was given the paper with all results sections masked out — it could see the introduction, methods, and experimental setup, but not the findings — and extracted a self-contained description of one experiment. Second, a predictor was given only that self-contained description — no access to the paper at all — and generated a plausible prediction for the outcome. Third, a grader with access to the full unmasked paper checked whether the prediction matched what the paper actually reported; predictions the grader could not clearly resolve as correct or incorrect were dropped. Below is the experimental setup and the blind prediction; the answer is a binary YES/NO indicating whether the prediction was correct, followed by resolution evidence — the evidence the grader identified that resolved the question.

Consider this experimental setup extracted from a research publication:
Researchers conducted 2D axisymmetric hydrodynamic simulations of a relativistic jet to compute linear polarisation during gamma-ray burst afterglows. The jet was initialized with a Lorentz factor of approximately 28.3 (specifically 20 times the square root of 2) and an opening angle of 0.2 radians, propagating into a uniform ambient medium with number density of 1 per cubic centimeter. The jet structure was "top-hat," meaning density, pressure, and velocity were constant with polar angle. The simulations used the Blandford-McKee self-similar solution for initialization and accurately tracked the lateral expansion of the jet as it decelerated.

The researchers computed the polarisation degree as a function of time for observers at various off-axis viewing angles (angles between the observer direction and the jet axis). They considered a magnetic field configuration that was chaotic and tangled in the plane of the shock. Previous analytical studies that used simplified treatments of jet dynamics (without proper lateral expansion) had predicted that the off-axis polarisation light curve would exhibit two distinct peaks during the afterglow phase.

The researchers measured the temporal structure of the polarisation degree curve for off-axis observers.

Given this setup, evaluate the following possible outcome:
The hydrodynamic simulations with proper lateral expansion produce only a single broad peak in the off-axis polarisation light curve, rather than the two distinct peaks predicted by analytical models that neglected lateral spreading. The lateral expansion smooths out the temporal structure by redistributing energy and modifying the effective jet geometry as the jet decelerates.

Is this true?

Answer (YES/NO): YES